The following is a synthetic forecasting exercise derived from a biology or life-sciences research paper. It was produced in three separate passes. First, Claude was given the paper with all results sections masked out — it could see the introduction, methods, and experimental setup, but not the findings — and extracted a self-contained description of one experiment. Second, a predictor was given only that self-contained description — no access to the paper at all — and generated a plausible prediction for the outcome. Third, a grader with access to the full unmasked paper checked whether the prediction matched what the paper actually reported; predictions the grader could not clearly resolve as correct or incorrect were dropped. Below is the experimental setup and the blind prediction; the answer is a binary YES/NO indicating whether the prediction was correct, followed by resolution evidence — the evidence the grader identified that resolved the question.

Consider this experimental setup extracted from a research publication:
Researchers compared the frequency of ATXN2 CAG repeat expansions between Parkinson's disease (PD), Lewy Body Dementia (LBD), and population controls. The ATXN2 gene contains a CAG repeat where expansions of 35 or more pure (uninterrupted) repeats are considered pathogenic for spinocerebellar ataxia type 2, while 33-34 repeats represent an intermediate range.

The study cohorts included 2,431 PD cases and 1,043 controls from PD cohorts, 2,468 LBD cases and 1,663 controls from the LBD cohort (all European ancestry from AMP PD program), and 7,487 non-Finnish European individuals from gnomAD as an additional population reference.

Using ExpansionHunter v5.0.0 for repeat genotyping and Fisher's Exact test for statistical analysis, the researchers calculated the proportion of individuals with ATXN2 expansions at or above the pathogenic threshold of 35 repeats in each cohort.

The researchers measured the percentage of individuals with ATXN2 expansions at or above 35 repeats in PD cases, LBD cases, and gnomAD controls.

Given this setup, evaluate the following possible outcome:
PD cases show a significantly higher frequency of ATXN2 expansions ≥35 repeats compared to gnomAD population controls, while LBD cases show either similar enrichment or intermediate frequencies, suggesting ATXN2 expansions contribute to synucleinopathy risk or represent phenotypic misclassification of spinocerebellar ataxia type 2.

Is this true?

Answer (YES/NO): NO